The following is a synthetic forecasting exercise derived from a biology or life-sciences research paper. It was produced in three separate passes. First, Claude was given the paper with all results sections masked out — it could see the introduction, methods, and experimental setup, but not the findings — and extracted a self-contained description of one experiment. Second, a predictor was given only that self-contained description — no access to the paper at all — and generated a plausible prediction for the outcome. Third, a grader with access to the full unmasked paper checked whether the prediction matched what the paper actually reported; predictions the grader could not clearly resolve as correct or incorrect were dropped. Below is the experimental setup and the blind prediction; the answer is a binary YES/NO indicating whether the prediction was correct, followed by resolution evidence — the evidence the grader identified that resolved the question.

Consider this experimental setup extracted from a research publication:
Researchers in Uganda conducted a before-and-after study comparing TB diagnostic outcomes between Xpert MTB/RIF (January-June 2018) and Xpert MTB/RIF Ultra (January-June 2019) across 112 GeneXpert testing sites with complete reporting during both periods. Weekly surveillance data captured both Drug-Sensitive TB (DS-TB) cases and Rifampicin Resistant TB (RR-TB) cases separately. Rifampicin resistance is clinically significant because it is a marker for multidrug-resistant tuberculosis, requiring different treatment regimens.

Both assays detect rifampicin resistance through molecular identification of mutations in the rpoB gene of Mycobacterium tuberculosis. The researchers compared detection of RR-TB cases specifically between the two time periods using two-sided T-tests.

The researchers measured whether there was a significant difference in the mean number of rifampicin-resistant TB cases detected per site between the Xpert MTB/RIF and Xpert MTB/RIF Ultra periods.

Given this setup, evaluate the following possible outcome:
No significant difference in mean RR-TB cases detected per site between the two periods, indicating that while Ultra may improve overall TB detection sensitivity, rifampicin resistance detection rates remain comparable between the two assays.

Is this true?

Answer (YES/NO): YES